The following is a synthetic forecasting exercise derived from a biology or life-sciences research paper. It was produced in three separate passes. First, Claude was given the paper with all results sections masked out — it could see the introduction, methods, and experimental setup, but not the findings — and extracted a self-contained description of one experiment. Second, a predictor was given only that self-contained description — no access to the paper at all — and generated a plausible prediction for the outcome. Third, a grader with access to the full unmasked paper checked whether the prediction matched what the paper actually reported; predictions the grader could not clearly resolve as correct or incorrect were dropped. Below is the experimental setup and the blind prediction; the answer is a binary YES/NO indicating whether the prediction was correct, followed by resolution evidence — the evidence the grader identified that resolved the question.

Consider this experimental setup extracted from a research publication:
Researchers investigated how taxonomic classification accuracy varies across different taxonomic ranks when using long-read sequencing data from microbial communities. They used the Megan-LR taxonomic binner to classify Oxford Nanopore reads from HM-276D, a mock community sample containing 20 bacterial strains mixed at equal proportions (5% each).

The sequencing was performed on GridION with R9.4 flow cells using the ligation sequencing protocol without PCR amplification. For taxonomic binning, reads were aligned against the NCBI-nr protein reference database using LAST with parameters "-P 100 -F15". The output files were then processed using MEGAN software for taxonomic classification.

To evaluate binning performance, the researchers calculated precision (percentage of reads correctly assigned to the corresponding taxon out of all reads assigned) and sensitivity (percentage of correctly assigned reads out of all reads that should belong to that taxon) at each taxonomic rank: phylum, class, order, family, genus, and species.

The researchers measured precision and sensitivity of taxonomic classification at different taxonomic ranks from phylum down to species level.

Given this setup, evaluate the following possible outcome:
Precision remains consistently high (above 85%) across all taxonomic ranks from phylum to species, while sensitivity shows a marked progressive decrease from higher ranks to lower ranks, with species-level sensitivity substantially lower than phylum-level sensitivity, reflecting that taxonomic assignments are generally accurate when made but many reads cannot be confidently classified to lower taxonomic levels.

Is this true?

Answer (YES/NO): NO